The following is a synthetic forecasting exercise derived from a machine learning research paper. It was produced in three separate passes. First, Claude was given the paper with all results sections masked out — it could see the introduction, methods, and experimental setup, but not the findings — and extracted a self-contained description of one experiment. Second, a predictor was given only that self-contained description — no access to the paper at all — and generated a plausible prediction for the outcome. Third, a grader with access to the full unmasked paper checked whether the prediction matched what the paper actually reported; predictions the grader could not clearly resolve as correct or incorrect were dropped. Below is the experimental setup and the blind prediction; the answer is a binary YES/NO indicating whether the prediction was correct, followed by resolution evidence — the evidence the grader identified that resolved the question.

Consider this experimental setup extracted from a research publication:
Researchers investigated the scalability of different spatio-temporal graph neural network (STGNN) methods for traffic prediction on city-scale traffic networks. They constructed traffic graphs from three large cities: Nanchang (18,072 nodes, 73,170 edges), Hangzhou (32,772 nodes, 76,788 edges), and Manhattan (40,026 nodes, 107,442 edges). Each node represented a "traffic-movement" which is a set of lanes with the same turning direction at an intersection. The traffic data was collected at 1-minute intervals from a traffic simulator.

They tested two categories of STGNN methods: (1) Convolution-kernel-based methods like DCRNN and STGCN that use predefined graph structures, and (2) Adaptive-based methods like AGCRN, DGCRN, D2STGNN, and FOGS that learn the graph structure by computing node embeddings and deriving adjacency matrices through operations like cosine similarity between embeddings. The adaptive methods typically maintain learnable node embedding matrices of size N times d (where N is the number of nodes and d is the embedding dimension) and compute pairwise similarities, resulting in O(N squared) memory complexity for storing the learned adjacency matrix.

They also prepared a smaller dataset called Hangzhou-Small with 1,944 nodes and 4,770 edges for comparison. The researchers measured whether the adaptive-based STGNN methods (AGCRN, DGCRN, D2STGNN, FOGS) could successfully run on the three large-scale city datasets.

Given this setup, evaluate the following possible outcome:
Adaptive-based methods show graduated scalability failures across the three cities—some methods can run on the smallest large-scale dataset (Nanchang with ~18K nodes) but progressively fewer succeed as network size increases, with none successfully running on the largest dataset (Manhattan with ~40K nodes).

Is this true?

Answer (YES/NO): NO